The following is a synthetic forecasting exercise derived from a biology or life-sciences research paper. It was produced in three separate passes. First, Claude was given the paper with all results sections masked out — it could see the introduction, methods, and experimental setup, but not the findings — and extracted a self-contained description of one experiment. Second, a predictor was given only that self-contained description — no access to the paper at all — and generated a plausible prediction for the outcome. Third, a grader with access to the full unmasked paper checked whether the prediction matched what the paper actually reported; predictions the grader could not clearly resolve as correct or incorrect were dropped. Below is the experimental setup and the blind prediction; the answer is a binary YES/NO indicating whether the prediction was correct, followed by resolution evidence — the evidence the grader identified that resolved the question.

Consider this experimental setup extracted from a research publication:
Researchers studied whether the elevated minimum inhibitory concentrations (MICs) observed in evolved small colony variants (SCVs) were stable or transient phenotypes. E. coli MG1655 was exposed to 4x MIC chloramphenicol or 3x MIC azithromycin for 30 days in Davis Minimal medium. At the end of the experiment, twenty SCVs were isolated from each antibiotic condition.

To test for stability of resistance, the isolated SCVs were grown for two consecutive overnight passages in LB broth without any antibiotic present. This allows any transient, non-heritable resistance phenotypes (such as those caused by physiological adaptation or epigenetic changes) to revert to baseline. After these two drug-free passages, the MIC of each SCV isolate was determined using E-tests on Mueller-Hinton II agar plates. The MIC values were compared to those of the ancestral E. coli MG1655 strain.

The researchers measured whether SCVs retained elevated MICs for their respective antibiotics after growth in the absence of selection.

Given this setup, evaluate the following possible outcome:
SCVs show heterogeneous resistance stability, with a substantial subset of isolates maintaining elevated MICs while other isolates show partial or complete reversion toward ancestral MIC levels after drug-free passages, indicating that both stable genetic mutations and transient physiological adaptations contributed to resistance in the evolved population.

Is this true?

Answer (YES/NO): NO